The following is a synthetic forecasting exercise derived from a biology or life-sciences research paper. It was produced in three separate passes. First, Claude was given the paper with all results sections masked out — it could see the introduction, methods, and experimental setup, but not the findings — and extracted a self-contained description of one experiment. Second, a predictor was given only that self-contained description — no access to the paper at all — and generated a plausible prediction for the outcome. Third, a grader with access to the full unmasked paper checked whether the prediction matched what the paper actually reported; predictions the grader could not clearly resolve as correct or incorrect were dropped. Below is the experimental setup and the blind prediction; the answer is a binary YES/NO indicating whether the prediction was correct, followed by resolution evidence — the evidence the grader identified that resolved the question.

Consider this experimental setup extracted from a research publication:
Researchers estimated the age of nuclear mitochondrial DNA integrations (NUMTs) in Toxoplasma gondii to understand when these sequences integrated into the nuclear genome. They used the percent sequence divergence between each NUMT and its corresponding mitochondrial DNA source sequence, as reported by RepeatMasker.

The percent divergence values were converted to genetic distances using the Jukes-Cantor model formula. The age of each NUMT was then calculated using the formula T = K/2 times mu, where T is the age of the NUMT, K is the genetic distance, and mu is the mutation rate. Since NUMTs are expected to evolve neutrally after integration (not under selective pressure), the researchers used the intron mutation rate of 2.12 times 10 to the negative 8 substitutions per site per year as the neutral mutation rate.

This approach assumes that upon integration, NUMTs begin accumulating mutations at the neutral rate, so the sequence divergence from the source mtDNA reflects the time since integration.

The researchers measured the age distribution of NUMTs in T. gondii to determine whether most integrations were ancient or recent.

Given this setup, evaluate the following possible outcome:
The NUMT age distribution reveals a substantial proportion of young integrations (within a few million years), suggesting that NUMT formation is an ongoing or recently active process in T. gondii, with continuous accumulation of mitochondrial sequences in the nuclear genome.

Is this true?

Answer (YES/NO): NO